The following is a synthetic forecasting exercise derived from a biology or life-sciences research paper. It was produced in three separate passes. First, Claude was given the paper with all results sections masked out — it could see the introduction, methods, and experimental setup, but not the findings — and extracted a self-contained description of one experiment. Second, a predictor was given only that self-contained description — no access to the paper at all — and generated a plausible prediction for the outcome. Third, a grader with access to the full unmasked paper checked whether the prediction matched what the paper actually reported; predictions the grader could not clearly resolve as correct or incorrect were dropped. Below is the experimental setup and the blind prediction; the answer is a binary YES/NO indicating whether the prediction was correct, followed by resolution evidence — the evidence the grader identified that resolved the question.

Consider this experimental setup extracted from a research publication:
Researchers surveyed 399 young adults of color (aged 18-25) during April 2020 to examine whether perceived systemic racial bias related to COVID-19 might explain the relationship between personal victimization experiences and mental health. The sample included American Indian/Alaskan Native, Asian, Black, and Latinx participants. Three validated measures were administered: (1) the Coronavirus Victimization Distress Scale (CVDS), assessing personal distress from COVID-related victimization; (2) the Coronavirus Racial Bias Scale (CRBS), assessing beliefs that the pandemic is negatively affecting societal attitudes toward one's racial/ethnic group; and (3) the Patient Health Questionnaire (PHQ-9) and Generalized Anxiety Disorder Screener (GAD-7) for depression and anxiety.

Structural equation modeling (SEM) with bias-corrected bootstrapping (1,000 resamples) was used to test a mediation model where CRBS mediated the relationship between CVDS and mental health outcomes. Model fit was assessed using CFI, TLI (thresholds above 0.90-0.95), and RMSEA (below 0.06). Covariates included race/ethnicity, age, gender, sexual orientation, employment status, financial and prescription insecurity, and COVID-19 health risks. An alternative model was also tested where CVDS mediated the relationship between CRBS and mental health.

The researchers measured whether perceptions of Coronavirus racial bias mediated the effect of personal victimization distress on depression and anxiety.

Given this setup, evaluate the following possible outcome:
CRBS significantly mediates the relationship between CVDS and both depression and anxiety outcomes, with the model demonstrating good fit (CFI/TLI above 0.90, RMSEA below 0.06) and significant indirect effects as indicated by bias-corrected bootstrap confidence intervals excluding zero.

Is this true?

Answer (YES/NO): YES